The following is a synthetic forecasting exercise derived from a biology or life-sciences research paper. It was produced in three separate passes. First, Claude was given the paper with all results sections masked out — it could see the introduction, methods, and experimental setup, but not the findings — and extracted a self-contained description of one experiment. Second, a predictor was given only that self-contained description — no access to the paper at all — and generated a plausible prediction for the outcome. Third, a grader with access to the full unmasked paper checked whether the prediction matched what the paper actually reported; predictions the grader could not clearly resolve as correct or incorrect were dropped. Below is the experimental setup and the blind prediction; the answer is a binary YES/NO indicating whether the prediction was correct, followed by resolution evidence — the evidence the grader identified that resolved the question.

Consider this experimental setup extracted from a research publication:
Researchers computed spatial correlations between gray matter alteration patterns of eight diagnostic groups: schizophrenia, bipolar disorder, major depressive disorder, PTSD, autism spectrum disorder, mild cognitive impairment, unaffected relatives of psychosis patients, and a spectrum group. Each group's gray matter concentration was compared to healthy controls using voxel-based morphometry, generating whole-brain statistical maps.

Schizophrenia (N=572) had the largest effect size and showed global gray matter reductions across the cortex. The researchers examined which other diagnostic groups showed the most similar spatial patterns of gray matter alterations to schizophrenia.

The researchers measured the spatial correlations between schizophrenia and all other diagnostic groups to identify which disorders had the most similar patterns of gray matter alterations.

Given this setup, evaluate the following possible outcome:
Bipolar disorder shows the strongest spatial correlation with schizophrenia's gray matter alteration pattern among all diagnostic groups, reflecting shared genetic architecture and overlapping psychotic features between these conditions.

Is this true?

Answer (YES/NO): NO